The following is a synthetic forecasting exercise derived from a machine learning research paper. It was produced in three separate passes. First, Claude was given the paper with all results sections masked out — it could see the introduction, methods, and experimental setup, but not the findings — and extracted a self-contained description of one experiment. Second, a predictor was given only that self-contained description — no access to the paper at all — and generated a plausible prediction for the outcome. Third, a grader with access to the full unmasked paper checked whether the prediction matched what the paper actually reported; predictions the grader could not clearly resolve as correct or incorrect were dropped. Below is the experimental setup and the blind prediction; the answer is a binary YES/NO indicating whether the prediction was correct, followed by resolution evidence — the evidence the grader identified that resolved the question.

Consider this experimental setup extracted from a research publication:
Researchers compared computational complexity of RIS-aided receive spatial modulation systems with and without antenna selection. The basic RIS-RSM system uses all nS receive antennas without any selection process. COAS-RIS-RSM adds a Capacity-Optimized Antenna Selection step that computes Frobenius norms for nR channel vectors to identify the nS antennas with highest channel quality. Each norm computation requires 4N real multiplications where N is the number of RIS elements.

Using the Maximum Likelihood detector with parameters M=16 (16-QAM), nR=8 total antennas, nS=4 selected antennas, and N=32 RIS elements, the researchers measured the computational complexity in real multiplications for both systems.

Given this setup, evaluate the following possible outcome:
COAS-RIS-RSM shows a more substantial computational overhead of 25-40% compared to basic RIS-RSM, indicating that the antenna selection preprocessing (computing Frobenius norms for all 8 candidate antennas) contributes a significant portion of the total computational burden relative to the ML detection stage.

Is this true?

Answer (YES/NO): NO